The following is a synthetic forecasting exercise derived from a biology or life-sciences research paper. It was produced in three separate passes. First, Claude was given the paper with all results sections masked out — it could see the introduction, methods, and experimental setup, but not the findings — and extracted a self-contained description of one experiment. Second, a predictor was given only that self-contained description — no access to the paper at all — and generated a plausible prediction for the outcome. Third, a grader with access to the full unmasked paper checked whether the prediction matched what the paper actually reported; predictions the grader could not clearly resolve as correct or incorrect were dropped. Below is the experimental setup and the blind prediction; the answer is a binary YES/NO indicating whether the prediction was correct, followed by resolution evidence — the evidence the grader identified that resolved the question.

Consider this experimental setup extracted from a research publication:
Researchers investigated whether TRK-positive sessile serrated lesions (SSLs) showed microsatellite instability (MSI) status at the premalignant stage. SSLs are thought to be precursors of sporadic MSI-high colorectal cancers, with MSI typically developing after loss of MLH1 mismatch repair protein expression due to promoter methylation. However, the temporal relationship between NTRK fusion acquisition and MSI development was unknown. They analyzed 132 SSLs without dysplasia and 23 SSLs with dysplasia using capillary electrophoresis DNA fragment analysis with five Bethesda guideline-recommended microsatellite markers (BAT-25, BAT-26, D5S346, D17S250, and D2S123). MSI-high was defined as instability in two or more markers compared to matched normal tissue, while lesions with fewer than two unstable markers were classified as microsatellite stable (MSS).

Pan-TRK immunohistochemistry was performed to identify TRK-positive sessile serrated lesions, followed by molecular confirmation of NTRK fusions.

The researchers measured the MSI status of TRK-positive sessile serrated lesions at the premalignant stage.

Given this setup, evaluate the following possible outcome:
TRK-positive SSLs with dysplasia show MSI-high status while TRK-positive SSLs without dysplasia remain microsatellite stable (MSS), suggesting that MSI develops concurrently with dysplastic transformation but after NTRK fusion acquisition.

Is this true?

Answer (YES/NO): NO